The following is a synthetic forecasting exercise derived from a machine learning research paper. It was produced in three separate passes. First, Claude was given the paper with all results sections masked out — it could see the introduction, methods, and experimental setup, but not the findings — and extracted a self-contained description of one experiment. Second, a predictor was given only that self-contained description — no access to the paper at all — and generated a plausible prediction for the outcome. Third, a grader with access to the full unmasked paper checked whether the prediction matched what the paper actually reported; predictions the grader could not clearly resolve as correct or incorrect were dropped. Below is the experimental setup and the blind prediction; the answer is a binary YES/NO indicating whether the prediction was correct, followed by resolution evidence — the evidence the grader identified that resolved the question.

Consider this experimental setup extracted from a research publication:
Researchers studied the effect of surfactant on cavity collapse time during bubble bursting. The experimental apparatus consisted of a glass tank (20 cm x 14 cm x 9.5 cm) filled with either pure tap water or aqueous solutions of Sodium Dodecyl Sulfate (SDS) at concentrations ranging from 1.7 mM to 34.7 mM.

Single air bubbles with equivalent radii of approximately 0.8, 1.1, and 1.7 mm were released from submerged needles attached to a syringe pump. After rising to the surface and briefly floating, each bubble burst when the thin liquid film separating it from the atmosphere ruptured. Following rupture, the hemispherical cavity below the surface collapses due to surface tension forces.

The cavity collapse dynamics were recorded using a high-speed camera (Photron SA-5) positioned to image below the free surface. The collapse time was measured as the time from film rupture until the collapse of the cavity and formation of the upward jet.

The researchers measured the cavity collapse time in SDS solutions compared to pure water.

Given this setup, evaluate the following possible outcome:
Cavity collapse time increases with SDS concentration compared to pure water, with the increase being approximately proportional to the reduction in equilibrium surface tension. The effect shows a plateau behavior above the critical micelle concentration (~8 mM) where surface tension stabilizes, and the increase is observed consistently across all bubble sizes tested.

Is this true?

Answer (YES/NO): NO